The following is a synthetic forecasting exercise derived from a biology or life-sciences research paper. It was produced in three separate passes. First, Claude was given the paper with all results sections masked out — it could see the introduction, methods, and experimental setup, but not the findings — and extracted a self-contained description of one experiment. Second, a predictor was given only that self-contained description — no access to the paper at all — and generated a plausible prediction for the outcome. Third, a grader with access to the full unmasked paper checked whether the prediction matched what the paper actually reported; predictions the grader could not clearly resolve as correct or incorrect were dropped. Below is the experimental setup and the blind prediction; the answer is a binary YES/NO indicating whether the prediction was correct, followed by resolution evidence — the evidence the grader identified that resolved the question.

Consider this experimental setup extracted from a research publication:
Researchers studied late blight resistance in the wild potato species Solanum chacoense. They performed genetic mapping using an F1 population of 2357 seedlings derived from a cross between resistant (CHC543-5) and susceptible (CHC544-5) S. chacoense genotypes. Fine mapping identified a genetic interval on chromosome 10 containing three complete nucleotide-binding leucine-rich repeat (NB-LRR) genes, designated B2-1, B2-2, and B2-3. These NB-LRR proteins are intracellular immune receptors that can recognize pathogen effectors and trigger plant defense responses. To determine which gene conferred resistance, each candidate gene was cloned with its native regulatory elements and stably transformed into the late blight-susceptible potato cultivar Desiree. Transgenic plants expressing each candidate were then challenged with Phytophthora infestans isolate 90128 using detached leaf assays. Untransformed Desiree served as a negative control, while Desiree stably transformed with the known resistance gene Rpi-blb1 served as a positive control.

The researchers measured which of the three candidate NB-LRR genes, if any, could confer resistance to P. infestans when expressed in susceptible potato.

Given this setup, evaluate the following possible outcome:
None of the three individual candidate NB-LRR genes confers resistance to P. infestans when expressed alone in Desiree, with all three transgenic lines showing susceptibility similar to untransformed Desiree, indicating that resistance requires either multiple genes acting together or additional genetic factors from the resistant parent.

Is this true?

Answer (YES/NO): NO